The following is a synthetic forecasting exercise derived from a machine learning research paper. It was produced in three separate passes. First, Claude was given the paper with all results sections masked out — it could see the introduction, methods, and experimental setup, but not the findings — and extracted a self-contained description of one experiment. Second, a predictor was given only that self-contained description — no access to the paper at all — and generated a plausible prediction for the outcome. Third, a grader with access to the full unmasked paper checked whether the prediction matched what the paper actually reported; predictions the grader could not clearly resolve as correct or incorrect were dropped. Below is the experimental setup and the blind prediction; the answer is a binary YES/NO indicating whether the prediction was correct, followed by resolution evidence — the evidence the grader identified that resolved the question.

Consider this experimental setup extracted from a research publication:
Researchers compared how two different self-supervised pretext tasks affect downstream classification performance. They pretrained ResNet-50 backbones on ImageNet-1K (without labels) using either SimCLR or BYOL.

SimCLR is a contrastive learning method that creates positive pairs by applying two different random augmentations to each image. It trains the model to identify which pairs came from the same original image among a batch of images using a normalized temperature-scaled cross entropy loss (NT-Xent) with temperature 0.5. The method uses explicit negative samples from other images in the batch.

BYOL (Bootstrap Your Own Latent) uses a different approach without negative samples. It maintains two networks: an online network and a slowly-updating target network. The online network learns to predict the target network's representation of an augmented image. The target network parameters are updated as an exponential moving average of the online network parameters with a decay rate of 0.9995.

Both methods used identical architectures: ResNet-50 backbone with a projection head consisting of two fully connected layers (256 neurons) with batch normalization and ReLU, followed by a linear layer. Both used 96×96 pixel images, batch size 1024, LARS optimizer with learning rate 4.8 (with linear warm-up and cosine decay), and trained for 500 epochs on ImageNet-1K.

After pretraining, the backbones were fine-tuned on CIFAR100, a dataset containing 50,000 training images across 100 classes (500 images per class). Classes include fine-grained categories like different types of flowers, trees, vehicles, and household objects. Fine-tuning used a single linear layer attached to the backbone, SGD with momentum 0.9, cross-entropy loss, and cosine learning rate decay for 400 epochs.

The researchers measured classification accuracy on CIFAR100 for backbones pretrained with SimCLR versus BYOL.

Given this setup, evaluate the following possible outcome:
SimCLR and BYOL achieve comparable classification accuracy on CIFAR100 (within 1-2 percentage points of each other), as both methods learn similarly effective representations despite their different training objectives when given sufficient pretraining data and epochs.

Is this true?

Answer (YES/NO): YES